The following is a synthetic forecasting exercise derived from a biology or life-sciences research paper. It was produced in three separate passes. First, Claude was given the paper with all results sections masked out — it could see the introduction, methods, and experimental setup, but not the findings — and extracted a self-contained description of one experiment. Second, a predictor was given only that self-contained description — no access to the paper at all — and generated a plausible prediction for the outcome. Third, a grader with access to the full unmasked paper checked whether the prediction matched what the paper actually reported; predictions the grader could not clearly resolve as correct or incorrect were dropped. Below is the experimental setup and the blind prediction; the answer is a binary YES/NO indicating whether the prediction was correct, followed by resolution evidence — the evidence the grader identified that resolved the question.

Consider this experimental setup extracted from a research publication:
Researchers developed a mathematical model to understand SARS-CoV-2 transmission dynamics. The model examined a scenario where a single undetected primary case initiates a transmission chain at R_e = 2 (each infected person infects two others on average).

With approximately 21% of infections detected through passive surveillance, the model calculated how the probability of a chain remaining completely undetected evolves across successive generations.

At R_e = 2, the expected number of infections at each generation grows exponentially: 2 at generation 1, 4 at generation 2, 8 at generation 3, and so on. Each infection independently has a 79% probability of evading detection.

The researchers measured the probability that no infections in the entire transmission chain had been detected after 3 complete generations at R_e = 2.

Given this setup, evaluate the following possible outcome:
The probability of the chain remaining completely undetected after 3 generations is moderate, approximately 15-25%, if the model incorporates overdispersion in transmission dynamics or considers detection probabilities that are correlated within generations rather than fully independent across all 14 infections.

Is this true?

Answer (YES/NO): NO